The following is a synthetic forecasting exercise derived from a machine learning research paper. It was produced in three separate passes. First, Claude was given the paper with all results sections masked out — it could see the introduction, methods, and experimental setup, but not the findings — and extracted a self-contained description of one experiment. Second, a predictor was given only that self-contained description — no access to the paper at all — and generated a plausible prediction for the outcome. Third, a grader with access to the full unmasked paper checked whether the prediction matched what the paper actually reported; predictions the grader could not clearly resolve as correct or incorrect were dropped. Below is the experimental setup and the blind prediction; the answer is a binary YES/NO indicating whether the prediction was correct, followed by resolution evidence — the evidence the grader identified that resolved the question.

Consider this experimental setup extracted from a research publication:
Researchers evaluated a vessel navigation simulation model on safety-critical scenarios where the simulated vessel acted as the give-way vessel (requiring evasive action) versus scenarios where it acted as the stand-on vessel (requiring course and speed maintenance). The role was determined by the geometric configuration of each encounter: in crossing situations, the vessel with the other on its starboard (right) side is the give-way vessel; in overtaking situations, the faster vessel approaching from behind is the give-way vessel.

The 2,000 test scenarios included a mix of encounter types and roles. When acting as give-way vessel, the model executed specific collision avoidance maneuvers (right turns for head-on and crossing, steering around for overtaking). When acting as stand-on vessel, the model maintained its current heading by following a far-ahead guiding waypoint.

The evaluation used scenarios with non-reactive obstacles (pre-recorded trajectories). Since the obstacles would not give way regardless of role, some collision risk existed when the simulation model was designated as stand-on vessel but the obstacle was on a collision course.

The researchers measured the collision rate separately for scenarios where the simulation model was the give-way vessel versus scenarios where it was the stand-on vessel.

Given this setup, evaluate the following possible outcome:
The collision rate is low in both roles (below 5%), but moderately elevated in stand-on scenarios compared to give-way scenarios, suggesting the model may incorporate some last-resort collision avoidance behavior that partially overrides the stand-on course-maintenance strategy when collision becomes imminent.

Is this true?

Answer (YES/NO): NO